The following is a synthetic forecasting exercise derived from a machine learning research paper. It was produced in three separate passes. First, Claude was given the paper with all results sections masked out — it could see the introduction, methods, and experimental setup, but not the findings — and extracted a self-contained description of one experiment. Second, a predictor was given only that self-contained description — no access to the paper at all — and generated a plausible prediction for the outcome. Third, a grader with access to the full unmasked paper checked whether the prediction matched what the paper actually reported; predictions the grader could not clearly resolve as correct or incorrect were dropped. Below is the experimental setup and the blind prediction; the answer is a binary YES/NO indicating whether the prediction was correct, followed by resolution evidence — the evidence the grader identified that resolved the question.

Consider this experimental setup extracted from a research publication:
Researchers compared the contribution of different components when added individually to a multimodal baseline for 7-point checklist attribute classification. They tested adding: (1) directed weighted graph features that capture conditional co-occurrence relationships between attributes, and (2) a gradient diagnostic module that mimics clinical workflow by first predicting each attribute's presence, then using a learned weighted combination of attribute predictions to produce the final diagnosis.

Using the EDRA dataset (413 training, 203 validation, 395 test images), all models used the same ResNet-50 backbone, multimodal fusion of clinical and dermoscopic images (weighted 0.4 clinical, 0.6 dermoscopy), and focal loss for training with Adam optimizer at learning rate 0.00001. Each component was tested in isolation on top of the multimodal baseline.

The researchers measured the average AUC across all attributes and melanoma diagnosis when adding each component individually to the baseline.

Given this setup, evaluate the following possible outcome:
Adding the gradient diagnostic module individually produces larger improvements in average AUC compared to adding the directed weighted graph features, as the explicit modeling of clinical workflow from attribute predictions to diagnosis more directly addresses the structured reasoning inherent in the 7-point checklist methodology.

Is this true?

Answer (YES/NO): NO